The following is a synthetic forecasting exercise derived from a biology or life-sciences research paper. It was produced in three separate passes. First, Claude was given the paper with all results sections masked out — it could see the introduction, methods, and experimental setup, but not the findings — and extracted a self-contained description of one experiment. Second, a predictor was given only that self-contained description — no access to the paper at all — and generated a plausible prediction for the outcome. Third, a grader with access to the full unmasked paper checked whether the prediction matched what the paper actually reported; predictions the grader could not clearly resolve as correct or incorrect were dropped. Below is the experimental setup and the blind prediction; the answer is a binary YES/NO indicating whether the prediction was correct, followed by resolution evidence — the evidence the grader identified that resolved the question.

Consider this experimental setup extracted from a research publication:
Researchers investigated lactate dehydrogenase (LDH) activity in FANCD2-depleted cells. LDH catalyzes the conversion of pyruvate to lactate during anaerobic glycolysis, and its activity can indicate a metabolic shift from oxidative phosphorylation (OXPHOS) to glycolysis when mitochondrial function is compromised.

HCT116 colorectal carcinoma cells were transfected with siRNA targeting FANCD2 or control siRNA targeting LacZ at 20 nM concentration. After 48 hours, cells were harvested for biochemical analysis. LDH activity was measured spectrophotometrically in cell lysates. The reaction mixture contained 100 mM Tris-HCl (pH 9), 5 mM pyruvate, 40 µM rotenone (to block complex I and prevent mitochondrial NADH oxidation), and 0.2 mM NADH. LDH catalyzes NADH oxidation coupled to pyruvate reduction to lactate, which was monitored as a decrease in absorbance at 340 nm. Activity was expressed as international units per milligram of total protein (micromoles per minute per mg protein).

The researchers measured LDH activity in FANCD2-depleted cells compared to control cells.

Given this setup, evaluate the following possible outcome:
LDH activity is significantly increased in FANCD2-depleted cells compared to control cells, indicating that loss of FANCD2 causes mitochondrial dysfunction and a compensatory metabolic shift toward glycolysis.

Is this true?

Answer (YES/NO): YES